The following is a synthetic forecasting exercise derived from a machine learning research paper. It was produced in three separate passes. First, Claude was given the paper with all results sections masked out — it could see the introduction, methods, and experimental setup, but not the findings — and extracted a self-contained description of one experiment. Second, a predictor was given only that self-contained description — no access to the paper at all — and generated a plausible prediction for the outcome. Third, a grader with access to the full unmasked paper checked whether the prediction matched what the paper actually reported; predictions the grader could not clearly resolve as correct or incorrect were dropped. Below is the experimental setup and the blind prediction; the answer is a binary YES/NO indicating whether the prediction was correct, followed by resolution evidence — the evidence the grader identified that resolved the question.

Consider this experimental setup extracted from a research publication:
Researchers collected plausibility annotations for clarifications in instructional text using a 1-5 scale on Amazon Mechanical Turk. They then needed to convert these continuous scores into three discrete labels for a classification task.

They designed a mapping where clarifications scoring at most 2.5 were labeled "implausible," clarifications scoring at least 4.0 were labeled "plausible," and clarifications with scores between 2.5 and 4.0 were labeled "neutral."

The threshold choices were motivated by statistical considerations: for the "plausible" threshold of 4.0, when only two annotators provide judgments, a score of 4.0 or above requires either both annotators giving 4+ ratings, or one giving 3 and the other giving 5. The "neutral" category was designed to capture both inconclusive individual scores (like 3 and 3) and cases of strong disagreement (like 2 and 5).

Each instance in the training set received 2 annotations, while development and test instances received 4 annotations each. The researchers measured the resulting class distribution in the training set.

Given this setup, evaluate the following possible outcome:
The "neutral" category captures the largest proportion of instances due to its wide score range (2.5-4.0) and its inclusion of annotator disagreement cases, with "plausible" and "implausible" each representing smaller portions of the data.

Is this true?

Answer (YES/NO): NO